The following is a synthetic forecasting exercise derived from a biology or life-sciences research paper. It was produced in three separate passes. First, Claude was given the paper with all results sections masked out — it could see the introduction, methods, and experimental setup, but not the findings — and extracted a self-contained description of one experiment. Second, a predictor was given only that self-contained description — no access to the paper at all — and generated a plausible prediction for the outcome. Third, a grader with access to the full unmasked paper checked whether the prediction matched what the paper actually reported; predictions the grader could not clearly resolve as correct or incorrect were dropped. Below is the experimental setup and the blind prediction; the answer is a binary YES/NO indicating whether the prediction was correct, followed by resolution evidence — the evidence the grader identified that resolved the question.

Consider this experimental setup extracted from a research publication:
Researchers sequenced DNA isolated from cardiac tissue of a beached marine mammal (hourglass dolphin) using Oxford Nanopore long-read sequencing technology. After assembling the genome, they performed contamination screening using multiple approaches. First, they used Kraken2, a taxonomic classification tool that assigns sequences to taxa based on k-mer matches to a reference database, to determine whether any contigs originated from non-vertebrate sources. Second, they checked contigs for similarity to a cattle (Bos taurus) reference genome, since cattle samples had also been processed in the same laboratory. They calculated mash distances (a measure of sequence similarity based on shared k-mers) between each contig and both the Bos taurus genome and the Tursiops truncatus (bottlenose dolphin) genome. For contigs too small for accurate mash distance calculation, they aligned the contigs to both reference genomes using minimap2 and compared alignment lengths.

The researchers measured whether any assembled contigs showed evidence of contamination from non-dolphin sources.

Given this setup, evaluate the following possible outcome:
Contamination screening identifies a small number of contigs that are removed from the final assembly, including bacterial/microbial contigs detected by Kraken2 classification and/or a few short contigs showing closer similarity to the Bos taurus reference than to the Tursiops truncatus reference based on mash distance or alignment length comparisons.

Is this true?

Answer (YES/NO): NO